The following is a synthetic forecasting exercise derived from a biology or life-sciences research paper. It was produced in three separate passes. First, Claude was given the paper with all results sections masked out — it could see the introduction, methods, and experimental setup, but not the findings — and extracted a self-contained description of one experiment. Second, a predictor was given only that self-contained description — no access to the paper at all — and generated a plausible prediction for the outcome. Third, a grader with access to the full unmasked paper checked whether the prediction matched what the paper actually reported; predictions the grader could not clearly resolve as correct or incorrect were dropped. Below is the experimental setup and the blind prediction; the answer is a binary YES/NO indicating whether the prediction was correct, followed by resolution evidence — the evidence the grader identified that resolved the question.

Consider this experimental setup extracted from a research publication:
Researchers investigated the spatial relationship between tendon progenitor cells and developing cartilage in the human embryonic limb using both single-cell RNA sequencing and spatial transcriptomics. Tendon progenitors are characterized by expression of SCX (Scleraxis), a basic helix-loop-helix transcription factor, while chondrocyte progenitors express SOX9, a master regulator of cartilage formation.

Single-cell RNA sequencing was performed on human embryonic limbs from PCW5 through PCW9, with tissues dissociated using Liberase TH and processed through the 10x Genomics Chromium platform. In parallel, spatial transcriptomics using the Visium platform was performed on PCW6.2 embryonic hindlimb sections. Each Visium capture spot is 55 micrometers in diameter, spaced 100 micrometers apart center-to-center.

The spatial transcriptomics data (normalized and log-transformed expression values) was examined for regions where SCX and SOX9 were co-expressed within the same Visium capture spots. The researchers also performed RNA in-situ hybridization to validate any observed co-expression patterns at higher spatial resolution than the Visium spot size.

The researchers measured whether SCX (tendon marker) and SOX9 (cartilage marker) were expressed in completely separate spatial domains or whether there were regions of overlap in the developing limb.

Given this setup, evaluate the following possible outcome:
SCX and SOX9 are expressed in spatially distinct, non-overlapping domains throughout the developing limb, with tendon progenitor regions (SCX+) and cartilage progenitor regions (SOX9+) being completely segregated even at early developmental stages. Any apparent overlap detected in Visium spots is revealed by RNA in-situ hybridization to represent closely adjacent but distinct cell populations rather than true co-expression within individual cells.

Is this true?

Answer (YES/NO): NO